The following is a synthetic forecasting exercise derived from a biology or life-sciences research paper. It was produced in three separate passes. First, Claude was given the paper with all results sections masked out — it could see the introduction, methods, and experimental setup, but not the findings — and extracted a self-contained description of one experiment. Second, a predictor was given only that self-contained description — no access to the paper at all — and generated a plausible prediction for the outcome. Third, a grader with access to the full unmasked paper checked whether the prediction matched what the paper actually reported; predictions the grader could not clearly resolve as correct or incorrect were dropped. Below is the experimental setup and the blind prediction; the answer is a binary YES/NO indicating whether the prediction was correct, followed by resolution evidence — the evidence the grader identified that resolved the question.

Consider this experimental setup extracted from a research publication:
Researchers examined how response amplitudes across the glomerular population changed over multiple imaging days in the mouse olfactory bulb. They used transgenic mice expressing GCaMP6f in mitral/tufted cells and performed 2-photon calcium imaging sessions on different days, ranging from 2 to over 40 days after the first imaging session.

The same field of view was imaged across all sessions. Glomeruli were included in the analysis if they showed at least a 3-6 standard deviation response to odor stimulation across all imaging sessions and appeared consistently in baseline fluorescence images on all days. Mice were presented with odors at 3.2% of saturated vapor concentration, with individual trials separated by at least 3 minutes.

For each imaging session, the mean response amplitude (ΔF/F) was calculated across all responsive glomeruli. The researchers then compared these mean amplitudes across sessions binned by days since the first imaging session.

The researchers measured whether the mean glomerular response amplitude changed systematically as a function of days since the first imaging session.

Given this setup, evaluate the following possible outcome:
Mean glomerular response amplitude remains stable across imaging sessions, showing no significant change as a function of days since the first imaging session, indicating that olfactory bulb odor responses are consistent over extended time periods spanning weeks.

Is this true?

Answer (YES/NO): YES